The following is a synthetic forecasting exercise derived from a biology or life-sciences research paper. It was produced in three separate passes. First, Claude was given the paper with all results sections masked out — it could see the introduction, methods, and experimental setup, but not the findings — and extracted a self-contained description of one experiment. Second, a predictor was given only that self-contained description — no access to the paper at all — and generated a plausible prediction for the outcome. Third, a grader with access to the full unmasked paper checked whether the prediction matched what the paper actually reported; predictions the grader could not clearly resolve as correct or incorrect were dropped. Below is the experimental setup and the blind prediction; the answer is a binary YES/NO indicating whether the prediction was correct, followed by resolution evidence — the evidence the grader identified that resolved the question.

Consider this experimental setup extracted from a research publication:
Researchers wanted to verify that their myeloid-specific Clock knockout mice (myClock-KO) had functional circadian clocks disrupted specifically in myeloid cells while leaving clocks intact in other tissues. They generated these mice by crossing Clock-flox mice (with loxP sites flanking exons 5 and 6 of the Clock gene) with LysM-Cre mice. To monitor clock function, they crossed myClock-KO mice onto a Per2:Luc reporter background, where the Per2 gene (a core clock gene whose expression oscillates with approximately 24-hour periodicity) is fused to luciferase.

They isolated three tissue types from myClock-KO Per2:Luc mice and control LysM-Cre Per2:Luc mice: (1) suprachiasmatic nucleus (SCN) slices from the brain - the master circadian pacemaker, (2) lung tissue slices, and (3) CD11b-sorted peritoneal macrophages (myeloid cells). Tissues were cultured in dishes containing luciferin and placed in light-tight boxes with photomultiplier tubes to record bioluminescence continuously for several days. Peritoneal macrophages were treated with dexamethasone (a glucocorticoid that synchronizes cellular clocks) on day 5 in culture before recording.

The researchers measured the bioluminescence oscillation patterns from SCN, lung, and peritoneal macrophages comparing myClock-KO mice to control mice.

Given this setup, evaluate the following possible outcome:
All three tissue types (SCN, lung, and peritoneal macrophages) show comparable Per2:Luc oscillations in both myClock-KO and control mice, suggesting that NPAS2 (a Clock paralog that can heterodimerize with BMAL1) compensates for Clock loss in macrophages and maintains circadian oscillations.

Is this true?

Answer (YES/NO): NO